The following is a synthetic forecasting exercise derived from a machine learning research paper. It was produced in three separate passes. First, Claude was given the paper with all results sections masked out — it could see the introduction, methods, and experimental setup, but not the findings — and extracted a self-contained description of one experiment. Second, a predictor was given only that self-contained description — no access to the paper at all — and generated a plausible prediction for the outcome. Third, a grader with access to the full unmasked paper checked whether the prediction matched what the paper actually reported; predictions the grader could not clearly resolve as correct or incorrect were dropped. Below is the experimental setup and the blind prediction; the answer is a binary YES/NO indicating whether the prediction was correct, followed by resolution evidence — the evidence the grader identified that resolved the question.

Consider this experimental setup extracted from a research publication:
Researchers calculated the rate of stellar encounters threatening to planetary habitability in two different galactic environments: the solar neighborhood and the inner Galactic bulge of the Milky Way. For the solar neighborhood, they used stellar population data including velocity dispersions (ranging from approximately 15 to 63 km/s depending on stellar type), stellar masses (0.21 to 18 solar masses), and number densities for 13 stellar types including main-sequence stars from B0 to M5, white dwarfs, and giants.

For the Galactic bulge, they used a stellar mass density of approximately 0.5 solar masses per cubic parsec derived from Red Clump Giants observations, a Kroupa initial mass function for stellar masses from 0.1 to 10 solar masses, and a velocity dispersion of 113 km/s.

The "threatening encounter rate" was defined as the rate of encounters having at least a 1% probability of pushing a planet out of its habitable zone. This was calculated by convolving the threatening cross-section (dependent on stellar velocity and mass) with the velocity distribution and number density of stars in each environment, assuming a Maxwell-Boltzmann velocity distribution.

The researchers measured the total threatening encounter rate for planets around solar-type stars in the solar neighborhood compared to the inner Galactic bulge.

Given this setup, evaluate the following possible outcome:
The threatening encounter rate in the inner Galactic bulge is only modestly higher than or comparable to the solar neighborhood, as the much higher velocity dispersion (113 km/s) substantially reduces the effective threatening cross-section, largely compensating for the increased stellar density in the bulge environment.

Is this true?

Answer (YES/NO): NO